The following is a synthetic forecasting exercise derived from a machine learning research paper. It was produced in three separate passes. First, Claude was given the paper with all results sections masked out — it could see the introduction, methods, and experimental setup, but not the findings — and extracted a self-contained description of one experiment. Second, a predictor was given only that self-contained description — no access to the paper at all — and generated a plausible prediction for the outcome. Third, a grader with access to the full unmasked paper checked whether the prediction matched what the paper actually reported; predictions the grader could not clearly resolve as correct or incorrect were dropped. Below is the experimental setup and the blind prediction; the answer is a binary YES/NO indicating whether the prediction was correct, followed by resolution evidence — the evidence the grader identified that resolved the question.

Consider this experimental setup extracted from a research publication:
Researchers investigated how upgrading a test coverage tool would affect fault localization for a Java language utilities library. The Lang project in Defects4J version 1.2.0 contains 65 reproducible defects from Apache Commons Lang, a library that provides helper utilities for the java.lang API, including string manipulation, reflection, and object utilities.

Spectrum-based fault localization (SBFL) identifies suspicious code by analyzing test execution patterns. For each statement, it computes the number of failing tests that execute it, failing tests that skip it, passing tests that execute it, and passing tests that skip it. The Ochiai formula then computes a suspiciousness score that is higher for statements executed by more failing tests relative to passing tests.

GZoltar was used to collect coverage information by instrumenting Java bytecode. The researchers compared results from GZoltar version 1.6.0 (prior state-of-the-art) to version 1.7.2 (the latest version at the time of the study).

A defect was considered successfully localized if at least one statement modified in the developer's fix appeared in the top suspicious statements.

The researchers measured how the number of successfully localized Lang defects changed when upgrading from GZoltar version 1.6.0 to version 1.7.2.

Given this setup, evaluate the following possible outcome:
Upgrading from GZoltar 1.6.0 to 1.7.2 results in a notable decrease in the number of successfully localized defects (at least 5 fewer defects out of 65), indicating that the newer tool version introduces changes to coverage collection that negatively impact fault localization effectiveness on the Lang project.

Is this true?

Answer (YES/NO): NO